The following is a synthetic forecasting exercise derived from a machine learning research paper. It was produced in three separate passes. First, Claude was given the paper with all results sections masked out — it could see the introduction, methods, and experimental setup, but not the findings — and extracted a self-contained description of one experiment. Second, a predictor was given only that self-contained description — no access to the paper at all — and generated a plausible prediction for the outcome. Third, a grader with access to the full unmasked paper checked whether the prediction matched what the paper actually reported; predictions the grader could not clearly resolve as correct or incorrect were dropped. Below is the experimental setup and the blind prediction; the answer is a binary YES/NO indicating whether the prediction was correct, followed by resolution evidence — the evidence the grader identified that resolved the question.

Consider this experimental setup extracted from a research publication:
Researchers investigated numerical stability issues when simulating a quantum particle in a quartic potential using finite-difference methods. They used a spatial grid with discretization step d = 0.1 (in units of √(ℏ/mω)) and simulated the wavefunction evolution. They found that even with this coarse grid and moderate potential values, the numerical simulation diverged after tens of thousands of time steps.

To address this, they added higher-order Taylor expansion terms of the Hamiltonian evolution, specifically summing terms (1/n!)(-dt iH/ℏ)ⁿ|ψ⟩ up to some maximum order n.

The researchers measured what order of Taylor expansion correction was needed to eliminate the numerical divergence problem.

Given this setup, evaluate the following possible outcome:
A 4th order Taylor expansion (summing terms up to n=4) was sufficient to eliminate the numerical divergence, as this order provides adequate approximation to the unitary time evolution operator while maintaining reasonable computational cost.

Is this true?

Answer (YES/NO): NO